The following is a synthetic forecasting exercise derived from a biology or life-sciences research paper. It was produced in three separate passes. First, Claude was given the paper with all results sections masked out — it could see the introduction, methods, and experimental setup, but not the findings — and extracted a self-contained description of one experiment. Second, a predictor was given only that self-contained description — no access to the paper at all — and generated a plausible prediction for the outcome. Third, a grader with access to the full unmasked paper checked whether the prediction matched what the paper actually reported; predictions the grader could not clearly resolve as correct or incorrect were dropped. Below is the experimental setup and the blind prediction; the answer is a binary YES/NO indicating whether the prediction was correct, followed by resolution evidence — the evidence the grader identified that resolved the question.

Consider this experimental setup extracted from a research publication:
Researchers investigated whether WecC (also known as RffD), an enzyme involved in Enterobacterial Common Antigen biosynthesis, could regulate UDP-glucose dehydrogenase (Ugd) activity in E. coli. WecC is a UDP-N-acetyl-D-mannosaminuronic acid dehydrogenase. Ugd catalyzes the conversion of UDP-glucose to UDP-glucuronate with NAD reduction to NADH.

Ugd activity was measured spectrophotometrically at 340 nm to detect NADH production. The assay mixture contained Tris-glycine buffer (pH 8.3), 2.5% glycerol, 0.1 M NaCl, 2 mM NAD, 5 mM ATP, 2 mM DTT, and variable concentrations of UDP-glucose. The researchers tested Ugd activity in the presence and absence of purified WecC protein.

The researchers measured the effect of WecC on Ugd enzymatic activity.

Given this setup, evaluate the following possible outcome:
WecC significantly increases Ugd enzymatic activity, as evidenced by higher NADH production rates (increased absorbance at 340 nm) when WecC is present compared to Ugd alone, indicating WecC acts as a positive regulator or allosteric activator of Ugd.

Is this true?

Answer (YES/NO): YES